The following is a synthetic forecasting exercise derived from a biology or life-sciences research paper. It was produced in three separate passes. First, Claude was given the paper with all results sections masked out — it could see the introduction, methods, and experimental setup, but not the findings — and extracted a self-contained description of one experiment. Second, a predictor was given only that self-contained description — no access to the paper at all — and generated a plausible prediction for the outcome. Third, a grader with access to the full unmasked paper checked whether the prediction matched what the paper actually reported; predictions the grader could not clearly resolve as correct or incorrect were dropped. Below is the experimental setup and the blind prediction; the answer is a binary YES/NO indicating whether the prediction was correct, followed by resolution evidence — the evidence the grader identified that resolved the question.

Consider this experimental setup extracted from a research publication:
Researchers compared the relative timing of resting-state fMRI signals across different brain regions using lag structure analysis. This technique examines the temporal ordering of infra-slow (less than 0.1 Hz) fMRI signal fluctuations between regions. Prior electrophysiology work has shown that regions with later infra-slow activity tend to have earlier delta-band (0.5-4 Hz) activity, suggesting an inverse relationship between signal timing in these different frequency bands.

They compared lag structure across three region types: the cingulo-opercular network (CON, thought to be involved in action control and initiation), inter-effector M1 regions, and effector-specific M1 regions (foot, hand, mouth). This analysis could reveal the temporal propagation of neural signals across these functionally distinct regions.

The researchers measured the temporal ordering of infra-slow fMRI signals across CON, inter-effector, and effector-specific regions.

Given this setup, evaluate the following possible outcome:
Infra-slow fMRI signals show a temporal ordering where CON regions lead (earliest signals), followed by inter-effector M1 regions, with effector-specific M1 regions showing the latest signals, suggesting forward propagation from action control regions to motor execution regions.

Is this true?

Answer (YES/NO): NO